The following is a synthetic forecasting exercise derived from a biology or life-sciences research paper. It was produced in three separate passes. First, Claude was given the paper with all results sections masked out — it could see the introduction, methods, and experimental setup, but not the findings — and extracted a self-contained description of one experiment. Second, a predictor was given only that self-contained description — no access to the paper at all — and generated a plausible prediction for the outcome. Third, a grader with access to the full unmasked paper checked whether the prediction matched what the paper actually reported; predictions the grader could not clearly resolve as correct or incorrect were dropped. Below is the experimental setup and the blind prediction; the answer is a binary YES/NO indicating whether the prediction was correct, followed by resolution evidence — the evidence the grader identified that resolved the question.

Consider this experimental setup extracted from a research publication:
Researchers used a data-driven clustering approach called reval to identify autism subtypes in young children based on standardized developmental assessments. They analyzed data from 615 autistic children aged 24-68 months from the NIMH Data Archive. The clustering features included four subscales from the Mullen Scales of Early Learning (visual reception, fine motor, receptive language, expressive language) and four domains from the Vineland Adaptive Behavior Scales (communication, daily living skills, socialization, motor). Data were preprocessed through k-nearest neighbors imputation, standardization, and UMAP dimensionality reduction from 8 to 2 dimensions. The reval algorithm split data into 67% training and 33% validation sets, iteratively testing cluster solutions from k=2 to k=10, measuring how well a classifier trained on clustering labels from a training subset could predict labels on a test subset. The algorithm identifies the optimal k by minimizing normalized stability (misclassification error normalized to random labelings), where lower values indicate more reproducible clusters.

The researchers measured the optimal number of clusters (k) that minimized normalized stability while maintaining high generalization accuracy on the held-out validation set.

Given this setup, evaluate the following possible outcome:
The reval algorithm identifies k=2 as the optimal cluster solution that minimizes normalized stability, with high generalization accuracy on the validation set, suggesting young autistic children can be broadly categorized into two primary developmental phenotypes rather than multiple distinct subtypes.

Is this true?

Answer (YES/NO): YES